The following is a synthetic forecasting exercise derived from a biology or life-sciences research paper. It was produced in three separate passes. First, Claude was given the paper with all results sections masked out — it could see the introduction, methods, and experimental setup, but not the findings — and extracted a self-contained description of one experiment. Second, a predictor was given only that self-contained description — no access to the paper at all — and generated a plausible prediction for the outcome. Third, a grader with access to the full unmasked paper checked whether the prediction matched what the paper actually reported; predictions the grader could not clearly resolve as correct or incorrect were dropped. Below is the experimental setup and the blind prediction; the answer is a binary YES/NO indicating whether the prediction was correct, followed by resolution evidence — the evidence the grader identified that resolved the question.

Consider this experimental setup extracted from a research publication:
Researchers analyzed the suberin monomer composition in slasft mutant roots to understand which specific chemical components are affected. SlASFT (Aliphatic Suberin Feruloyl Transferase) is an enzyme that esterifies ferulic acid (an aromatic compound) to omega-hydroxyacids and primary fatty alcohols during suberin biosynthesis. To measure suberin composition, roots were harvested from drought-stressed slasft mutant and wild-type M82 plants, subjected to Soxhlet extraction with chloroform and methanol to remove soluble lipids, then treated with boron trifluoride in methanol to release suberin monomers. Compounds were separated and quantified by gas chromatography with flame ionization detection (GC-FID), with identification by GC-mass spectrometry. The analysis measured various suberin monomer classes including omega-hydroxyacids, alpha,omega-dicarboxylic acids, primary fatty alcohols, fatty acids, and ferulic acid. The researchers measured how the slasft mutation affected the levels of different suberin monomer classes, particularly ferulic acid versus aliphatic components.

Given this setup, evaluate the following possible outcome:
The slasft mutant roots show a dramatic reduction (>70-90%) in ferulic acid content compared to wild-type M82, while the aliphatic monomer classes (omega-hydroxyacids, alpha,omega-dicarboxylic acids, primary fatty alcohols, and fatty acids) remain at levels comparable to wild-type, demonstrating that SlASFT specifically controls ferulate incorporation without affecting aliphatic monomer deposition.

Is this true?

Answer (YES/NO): NO